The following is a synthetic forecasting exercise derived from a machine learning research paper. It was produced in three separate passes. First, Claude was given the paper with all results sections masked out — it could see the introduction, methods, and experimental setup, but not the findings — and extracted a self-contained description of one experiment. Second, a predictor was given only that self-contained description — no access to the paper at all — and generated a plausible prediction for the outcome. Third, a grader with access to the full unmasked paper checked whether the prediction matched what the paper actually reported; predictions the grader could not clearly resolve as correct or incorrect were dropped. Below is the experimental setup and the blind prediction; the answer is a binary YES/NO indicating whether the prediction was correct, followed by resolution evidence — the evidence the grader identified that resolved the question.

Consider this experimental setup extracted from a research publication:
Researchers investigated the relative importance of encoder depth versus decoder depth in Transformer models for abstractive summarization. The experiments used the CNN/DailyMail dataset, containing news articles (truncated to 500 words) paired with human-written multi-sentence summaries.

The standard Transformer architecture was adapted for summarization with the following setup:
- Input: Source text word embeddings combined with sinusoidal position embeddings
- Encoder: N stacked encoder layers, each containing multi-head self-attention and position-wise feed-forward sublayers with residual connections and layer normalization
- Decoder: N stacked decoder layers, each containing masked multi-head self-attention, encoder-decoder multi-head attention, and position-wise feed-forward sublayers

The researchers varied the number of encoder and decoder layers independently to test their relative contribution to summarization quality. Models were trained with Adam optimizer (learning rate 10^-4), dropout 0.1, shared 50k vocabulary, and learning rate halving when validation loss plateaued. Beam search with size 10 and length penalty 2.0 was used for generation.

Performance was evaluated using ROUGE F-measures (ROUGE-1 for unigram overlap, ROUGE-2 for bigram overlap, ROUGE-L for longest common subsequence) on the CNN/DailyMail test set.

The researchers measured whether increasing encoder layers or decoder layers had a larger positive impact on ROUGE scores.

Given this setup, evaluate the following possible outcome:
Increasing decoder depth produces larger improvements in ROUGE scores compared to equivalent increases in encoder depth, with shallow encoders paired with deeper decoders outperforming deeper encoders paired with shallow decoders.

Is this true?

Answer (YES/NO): NO